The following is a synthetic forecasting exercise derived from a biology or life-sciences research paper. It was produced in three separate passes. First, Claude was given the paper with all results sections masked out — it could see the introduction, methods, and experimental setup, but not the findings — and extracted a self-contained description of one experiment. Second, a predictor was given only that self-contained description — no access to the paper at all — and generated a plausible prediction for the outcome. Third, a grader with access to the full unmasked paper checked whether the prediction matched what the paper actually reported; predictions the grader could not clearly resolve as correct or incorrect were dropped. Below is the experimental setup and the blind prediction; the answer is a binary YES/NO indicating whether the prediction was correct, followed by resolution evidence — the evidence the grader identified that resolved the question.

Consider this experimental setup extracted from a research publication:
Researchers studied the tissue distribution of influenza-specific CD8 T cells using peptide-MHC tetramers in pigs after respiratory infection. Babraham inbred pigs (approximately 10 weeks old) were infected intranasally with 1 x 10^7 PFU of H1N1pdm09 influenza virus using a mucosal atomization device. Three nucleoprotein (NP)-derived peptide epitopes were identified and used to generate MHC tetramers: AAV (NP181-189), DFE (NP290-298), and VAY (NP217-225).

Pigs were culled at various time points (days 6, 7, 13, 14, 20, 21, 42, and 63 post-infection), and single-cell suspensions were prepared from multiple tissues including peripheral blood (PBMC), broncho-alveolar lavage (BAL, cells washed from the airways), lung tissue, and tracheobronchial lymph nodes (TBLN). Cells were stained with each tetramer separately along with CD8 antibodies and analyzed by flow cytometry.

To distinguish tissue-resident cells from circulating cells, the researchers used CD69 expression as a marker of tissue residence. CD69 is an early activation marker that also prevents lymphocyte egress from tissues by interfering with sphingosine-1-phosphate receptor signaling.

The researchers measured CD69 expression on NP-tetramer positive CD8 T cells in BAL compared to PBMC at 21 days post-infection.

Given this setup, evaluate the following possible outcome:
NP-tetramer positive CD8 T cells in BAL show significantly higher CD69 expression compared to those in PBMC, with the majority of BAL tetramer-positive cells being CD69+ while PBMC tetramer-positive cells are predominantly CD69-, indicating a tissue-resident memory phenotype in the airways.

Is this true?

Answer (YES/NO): YES